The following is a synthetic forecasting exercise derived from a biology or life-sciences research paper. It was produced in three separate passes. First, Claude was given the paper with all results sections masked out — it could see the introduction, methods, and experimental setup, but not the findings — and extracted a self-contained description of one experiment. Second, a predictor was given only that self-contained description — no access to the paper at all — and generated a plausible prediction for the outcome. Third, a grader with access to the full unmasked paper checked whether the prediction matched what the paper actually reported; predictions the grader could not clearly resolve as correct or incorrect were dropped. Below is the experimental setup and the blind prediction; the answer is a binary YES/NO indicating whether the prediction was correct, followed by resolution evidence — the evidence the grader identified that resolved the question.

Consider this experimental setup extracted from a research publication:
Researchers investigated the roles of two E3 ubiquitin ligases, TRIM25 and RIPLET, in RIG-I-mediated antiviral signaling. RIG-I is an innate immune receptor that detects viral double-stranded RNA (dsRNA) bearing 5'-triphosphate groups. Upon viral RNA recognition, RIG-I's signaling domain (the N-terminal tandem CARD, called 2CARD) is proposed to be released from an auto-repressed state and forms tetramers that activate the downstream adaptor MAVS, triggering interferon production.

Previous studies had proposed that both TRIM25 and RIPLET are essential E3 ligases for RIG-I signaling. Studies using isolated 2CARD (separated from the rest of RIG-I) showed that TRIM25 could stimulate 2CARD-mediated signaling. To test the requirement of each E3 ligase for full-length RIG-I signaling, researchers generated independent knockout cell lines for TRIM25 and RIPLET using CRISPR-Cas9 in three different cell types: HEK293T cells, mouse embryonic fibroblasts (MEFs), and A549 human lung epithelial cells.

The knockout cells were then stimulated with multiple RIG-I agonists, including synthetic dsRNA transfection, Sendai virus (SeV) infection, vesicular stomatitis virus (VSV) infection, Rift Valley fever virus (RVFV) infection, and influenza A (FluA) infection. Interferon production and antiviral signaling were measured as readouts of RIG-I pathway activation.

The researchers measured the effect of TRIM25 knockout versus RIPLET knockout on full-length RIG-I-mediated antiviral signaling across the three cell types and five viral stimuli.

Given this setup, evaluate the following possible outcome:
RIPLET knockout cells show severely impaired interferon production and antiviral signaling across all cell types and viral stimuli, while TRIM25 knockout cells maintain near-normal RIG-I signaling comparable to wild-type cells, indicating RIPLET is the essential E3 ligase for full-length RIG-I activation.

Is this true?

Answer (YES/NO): YES